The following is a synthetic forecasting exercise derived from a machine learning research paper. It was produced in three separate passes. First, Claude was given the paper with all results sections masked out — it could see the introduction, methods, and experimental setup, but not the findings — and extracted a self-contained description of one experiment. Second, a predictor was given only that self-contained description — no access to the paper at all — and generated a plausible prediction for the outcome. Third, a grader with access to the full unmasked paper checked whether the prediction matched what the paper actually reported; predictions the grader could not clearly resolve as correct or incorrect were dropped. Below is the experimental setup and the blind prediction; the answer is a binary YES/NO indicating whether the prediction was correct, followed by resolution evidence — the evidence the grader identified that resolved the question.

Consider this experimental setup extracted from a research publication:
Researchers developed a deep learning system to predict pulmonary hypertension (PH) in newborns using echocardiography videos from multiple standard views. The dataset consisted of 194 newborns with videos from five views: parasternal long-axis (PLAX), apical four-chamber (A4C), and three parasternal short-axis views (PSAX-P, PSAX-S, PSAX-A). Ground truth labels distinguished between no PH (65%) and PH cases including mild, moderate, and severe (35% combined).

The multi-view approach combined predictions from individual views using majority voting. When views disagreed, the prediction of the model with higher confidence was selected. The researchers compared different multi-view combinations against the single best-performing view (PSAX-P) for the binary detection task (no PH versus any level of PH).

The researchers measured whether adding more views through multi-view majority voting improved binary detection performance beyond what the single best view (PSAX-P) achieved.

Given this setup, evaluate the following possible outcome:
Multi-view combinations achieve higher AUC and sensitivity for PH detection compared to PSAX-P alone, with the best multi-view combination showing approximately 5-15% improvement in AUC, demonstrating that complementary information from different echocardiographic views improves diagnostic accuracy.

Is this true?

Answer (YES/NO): NO